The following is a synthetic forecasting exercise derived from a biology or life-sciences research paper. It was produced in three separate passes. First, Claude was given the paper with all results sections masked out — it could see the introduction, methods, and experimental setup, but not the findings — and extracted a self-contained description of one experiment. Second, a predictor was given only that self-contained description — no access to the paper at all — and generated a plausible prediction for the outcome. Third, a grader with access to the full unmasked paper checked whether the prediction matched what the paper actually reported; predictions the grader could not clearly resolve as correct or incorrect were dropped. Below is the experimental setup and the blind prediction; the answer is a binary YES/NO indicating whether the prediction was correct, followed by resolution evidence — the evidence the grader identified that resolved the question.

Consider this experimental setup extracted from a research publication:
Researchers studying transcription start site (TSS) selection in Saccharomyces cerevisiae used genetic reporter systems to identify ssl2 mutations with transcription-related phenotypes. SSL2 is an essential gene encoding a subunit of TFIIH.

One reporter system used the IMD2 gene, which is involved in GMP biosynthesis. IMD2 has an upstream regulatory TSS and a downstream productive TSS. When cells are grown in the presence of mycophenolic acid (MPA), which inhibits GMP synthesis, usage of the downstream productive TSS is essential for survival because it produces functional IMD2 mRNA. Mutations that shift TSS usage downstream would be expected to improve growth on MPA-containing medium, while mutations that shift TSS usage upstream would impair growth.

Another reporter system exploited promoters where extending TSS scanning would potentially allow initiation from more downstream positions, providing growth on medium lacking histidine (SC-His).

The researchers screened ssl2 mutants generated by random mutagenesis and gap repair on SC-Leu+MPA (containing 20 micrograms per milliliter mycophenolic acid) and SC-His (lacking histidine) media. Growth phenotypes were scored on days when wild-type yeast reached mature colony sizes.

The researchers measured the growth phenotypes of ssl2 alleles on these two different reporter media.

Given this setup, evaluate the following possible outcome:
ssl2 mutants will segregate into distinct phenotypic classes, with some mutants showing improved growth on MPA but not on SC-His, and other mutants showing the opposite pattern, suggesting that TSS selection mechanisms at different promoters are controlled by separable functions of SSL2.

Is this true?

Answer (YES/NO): NO